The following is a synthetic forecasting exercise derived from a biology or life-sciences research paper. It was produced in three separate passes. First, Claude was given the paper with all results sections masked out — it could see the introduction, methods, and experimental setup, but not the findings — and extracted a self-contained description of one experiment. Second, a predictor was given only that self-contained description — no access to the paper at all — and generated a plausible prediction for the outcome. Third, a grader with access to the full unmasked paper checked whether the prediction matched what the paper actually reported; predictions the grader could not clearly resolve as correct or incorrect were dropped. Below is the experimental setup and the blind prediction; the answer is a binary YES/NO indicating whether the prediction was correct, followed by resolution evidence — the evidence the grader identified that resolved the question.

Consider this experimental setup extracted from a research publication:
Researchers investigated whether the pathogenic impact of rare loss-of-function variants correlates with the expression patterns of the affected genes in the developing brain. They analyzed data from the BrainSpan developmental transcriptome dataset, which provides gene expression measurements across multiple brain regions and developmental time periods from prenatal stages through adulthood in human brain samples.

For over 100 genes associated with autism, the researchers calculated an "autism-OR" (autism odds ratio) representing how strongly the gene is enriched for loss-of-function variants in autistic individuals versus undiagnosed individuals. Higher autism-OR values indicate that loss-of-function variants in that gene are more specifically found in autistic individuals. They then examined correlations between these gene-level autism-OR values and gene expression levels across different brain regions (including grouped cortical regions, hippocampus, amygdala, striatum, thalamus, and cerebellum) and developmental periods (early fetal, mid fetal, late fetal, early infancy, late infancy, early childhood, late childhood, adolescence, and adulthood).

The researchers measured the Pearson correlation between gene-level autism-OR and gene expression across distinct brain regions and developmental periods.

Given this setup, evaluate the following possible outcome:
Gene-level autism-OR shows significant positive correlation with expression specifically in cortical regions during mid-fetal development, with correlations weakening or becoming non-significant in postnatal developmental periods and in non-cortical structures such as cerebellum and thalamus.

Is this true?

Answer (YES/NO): NO